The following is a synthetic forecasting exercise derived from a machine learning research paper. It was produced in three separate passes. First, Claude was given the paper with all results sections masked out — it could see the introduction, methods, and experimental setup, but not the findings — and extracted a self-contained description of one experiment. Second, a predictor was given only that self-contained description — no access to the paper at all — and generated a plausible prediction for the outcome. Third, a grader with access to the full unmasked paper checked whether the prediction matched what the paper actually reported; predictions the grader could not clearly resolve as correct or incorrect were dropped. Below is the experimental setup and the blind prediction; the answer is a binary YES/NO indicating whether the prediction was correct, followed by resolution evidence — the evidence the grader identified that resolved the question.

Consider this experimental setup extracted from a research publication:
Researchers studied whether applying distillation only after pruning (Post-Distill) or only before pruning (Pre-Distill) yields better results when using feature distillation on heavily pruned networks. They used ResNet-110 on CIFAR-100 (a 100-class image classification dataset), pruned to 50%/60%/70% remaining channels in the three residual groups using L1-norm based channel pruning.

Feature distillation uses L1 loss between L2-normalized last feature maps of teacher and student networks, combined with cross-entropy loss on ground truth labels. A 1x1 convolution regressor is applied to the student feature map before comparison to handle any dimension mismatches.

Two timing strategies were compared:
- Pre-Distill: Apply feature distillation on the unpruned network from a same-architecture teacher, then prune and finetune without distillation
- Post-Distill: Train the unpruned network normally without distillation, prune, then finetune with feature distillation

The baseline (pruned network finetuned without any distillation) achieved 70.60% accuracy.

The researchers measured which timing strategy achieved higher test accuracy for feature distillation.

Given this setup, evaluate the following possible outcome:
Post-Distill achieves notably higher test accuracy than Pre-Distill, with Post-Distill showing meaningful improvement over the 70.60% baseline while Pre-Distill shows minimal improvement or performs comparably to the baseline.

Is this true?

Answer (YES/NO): NO